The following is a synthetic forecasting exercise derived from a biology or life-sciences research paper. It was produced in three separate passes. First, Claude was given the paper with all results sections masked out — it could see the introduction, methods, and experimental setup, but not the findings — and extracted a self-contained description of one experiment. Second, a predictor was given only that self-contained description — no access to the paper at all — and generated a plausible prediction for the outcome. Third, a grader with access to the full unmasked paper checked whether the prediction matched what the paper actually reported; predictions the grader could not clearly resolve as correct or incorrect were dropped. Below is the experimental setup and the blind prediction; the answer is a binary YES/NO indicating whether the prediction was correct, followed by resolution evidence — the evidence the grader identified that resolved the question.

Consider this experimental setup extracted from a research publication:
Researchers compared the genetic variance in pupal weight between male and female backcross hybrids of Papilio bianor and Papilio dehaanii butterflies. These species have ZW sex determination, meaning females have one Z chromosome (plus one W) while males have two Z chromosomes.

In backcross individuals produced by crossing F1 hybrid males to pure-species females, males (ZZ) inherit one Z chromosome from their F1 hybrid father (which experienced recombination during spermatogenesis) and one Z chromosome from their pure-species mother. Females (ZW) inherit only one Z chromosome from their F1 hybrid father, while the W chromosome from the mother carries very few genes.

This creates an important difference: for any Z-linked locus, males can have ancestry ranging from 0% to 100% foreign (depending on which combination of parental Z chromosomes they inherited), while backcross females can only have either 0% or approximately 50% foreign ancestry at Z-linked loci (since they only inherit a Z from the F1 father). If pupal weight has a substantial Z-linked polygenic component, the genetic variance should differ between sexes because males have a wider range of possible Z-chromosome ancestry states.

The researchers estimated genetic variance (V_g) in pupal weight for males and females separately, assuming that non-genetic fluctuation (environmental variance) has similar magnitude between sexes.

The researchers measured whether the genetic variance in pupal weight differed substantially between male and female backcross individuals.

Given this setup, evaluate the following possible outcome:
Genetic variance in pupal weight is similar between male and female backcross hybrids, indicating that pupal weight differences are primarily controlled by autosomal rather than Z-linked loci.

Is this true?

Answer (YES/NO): NO